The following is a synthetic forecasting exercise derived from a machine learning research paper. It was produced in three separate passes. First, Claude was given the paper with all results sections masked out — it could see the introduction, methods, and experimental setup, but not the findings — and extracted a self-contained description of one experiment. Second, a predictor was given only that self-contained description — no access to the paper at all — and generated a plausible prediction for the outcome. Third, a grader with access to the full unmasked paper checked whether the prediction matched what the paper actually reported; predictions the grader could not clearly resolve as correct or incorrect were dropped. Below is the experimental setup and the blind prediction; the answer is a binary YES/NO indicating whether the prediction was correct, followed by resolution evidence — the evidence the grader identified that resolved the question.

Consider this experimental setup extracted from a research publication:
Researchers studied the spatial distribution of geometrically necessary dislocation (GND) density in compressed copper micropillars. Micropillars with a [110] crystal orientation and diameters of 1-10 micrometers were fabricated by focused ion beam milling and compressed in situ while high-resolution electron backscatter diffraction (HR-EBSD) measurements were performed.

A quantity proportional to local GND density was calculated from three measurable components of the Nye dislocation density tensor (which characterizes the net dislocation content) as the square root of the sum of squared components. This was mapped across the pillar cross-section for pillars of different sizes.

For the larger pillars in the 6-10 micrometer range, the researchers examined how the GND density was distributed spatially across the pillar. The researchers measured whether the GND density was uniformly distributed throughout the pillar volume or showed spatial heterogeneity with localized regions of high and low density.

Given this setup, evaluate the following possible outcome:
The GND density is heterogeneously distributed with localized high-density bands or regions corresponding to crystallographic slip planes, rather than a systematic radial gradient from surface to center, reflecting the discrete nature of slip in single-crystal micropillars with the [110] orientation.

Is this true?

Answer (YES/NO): YES